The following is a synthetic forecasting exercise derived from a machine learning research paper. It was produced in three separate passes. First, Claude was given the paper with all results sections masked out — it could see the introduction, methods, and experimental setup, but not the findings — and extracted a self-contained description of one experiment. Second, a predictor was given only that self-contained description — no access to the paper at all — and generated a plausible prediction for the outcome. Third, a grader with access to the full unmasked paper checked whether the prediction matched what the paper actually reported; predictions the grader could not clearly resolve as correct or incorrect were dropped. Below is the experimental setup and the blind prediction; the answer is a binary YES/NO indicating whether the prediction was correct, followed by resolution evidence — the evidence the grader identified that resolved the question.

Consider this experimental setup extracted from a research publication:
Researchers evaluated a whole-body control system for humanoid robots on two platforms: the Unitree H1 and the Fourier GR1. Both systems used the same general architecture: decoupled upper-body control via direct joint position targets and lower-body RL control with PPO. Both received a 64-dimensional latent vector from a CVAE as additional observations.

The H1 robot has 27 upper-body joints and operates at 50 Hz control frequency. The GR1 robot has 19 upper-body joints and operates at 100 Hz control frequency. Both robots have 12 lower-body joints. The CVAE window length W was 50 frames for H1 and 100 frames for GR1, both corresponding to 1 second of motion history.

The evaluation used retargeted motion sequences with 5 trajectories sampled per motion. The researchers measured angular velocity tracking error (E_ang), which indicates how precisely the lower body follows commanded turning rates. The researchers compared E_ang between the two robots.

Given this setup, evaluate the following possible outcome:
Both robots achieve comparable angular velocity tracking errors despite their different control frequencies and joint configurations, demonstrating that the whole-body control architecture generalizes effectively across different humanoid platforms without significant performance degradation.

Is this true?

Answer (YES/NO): NO